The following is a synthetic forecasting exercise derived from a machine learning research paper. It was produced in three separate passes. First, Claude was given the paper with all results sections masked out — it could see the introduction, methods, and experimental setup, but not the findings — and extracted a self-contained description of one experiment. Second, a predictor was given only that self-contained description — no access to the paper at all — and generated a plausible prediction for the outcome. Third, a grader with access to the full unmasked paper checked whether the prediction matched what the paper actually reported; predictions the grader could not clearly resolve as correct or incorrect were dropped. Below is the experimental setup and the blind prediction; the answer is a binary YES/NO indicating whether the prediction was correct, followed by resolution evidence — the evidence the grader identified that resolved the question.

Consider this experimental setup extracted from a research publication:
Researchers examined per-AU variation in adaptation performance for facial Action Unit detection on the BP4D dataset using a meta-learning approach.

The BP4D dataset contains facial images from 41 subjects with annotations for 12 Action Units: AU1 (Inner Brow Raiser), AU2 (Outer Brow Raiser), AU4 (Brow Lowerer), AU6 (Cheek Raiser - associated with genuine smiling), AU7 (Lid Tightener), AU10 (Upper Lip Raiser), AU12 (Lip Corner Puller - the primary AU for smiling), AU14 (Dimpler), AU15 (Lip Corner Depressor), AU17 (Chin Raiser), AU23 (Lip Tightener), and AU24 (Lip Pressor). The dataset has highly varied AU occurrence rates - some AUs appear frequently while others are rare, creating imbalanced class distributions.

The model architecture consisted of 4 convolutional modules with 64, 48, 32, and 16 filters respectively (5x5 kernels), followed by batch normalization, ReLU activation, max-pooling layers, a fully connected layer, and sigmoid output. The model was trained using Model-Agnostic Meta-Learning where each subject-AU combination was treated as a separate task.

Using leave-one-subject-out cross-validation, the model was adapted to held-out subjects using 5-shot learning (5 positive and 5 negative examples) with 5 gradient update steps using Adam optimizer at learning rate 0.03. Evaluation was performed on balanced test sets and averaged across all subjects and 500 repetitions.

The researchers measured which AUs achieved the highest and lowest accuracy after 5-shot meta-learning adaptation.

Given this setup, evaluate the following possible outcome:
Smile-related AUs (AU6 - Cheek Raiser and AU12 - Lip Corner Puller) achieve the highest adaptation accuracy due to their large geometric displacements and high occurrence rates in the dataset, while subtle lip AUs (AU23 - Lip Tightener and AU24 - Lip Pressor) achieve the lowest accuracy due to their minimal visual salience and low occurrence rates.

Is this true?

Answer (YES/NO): NO